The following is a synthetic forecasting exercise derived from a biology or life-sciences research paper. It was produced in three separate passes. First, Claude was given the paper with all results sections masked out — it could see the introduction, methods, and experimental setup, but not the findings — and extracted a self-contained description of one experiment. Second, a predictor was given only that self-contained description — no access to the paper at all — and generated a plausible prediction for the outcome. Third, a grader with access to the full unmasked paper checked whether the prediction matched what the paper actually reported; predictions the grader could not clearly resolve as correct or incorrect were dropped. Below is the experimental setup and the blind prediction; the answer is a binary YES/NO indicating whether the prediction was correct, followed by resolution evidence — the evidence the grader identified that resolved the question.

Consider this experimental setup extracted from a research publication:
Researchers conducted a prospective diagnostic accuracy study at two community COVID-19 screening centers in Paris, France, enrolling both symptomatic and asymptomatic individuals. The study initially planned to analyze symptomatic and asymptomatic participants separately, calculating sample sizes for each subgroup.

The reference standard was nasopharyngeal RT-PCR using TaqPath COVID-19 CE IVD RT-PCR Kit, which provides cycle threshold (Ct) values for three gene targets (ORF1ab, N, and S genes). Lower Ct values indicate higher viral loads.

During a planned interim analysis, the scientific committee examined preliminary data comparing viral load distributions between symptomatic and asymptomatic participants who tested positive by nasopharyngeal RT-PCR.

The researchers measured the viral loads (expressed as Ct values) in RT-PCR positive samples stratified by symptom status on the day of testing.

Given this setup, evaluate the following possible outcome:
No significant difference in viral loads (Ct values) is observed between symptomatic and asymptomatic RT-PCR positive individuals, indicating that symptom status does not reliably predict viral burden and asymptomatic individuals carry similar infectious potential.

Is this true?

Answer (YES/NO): YES